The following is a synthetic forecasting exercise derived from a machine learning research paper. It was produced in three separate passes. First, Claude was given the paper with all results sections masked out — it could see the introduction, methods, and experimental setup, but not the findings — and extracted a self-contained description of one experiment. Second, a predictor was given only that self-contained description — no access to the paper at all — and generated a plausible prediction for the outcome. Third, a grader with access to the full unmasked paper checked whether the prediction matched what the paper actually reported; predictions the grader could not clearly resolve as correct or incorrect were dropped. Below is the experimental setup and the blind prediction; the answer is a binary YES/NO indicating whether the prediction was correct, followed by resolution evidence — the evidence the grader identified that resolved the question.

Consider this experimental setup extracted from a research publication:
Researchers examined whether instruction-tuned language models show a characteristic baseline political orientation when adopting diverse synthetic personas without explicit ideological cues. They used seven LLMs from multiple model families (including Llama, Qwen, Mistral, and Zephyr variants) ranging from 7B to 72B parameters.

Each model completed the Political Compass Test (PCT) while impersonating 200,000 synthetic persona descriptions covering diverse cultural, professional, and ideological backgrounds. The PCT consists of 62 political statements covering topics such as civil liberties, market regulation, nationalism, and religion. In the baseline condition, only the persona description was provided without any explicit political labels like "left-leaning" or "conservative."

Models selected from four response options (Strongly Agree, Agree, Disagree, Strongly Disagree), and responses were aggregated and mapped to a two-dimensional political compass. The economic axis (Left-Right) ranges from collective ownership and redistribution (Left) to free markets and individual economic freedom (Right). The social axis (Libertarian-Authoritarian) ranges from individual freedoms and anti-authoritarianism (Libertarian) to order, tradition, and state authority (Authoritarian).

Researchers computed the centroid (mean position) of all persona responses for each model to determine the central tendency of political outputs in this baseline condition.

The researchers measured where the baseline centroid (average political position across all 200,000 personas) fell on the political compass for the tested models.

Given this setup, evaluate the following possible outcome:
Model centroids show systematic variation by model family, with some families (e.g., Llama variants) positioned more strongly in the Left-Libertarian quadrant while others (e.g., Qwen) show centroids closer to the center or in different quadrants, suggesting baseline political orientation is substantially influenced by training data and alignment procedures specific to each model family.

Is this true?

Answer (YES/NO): NO